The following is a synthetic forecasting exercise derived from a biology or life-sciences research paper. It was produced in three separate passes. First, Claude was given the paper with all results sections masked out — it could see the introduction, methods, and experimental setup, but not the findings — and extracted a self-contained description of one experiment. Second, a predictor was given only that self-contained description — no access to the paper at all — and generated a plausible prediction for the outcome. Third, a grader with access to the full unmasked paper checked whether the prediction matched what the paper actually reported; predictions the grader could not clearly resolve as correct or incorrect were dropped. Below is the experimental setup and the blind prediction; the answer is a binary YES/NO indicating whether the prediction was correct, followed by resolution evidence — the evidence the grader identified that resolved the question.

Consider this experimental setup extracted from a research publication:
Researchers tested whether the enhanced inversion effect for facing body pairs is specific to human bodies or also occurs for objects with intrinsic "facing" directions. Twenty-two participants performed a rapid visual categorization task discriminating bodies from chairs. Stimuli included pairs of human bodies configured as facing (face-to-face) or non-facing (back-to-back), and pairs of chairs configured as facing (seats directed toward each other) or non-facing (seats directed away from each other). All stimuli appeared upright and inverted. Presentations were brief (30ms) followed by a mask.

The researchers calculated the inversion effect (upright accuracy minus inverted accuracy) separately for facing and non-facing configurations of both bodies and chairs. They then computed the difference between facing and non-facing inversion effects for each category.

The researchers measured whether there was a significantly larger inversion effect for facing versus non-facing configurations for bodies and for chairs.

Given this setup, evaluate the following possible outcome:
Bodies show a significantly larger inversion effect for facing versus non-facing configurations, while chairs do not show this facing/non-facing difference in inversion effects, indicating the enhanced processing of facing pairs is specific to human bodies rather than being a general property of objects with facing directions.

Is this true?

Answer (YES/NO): YES